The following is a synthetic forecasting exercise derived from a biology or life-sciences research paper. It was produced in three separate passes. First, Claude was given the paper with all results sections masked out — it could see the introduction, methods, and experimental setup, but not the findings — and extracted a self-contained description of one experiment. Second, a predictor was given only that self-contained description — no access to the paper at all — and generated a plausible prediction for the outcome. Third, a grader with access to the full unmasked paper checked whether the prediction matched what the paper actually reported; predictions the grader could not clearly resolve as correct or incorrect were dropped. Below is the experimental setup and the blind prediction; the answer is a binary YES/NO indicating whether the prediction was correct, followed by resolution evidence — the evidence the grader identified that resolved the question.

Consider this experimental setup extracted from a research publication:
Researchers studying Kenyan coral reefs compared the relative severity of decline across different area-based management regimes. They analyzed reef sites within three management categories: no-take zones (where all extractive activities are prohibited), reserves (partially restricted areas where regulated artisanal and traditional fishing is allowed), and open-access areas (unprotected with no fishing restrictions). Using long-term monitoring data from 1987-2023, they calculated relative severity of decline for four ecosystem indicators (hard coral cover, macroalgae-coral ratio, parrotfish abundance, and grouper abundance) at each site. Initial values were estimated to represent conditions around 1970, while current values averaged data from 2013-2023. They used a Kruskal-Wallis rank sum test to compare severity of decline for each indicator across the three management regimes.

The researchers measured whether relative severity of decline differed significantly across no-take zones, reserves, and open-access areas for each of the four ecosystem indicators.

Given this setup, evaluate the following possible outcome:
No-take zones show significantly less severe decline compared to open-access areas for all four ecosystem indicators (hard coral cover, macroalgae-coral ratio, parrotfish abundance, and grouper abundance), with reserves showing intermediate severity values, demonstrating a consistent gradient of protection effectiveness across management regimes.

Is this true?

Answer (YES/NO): NO